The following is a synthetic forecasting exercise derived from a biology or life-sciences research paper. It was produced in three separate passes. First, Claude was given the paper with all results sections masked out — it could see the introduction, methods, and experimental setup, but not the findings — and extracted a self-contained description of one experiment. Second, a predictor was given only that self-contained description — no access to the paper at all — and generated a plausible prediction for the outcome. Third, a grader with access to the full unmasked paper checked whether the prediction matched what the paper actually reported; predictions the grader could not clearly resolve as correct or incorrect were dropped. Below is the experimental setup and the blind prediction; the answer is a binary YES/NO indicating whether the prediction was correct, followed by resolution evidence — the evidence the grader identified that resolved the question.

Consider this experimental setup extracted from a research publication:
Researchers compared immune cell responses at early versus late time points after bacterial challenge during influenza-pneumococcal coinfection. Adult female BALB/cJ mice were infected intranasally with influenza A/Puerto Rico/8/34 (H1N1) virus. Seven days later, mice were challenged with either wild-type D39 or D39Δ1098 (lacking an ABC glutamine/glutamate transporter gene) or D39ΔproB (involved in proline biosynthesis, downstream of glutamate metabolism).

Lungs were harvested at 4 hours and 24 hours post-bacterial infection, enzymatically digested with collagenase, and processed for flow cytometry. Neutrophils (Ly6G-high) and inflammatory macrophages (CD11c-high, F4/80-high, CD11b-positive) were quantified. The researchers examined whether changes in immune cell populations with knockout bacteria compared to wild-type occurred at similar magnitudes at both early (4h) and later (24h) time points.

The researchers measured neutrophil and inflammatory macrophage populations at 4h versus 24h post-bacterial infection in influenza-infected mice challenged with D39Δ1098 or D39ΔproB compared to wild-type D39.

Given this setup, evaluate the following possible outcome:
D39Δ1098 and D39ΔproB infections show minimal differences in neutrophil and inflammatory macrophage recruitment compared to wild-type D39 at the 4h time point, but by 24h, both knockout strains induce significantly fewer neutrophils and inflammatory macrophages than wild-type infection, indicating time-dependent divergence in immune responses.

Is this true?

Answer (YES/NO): NO